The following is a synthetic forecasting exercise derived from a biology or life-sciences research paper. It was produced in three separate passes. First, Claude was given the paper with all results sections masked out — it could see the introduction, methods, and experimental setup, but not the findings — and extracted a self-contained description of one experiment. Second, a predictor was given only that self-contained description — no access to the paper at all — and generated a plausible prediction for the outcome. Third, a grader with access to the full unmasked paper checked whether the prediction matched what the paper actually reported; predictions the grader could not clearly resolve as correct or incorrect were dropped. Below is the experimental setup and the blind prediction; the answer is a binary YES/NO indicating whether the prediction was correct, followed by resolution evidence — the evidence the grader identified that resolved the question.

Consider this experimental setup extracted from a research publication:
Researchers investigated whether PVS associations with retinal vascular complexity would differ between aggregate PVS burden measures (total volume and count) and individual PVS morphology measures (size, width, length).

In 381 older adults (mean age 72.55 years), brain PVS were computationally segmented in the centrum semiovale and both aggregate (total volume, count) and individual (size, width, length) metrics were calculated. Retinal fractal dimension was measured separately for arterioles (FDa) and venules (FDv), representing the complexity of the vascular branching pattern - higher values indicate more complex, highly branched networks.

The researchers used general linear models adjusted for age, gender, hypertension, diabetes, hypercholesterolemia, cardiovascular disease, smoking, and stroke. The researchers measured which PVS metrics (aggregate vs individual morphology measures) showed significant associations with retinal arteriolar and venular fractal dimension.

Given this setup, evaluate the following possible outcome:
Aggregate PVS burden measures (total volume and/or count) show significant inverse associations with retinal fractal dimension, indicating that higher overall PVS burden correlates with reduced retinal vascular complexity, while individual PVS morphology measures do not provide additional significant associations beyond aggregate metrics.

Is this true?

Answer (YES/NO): NO